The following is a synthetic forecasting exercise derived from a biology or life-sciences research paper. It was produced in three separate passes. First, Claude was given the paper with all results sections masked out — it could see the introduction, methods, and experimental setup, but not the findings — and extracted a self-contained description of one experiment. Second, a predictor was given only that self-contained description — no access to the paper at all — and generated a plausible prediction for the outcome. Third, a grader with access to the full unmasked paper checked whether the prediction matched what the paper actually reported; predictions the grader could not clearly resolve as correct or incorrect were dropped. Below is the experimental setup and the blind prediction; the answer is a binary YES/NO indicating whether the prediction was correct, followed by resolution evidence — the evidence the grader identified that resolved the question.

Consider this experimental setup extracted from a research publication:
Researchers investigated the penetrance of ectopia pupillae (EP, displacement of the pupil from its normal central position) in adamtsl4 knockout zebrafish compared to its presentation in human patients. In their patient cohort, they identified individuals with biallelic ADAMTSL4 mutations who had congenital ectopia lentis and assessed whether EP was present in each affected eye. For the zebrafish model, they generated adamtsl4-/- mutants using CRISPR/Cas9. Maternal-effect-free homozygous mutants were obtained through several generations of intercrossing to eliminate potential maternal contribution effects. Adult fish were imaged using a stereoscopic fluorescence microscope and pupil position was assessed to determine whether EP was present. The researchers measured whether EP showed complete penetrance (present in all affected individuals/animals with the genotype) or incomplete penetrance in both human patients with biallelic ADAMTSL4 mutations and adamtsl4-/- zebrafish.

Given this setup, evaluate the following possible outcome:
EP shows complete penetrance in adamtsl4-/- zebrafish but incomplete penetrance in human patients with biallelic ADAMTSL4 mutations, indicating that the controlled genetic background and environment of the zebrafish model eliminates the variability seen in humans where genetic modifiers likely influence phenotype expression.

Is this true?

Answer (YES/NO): NO